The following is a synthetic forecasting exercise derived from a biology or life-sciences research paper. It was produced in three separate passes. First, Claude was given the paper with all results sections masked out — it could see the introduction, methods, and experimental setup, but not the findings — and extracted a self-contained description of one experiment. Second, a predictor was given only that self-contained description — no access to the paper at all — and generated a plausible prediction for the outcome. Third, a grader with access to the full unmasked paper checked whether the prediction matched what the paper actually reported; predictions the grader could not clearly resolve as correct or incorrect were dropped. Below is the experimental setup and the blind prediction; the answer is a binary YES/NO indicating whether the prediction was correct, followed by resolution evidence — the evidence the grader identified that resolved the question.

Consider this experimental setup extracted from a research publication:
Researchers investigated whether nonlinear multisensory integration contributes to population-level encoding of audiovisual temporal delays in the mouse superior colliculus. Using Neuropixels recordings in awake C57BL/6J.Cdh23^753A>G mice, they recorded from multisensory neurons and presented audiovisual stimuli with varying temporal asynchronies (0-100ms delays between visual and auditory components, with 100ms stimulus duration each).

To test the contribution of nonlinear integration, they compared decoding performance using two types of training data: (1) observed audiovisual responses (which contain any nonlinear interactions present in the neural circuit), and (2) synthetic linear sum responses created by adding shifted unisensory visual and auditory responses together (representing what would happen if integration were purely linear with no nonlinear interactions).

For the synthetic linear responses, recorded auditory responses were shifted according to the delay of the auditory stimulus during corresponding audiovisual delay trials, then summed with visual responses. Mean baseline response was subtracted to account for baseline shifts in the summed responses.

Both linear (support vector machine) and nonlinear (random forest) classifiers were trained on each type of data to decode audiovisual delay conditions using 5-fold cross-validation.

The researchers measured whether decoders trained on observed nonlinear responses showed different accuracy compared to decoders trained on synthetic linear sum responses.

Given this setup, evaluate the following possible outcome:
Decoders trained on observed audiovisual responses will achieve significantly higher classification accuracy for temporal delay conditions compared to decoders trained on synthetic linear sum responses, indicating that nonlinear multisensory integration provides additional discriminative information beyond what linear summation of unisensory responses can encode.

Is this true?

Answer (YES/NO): YES